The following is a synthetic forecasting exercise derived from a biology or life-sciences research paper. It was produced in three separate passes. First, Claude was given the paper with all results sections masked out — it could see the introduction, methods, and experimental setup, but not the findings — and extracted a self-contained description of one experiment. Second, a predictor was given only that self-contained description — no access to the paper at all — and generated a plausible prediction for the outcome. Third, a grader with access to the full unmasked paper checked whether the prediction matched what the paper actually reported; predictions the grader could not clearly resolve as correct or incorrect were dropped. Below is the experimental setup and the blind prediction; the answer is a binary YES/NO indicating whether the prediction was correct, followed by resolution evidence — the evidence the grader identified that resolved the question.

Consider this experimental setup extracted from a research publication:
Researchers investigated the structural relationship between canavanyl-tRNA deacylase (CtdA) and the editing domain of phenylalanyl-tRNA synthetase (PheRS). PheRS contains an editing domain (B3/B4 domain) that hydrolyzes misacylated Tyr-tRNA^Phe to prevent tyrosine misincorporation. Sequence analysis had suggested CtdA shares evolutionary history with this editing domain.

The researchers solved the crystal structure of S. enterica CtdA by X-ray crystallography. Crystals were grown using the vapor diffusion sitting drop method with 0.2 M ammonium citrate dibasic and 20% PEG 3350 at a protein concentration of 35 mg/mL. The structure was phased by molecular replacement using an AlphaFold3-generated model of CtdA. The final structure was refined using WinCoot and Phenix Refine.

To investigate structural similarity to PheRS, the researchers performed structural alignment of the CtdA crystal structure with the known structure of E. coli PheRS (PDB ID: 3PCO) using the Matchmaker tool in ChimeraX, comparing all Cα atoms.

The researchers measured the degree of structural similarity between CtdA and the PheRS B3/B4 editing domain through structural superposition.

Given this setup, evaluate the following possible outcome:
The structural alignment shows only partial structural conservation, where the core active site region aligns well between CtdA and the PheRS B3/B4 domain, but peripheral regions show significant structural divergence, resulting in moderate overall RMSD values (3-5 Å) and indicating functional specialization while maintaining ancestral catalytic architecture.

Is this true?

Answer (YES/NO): NO